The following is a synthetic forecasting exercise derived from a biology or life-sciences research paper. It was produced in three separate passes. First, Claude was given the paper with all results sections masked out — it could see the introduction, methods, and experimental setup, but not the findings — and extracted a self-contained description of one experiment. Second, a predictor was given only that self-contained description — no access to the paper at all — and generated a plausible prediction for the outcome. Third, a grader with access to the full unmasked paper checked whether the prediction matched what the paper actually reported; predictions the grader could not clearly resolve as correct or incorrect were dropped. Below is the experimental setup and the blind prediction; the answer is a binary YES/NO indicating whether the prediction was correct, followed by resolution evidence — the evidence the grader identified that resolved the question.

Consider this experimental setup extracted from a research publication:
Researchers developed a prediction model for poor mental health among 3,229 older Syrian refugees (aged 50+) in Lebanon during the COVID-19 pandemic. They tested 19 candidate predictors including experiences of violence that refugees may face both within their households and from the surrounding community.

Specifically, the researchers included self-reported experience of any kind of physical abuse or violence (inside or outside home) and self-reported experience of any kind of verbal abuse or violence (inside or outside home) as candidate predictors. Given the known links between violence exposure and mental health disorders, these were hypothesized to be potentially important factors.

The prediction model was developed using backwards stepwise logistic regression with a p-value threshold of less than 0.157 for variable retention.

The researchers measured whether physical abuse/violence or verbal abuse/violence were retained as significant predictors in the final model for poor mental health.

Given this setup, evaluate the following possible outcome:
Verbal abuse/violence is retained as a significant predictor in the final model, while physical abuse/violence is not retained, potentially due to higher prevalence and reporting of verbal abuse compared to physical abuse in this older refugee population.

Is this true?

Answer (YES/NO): NO